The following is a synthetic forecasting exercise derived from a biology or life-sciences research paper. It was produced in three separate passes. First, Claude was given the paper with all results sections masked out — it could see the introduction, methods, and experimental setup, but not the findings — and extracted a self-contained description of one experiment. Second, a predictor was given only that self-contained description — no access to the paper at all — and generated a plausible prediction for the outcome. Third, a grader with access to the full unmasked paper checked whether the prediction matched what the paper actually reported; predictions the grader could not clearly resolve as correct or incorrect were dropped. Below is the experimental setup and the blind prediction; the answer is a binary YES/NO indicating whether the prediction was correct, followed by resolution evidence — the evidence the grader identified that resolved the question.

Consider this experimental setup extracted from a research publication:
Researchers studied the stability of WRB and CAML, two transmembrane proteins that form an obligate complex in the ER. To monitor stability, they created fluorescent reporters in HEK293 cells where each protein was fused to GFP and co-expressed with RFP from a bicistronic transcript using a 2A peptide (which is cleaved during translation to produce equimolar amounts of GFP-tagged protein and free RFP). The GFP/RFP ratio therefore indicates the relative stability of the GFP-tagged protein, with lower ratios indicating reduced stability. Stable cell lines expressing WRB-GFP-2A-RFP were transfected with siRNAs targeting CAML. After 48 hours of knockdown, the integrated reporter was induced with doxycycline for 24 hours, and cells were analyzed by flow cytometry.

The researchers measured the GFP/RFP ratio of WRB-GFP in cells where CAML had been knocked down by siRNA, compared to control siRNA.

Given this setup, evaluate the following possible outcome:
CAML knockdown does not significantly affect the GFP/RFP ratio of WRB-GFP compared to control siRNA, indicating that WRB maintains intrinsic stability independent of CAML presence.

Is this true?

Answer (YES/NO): NO